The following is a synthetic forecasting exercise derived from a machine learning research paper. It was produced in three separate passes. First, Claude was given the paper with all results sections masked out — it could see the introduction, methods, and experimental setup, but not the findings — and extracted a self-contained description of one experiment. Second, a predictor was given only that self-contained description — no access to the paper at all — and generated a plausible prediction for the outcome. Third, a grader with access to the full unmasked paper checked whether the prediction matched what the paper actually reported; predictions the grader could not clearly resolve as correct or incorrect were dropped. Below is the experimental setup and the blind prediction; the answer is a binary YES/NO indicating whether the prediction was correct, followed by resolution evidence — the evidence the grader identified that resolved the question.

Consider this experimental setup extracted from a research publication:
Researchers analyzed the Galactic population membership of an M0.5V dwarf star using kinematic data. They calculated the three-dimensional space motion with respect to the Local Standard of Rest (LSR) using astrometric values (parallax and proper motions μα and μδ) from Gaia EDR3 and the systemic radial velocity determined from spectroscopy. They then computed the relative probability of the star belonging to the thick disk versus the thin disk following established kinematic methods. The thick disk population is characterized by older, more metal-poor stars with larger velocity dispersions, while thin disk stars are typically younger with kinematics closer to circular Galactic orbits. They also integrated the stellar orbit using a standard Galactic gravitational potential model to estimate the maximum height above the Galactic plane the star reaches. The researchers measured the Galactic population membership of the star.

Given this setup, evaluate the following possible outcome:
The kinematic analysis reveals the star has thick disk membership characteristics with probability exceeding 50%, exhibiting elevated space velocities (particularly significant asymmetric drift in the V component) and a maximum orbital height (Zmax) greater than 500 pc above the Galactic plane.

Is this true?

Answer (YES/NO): NO